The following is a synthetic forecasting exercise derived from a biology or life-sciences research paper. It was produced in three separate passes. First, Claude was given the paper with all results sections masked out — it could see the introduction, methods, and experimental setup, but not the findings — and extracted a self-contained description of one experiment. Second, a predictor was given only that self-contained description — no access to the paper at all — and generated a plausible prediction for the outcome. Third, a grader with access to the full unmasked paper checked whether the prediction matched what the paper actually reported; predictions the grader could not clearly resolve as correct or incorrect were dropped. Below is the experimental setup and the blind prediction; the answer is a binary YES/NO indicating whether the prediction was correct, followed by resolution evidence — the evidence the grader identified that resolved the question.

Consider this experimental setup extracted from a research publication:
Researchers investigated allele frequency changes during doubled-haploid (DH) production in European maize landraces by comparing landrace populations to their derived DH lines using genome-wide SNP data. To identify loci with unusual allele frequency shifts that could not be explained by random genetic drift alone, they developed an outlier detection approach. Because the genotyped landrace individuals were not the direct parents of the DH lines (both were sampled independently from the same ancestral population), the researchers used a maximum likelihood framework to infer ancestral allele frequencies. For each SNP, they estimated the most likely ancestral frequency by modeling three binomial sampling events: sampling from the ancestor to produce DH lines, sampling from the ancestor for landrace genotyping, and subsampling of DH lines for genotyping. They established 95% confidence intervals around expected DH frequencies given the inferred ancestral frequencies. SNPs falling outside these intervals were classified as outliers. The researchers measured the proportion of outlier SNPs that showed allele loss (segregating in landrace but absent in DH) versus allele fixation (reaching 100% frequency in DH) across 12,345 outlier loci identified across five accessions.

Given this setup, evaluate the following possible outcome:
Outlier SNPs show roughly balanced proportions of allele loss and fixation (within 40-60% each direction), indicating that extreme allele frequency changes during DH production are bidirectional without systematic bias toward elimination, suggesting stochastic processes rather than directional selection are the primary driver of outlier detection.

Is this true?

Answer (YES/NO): NO